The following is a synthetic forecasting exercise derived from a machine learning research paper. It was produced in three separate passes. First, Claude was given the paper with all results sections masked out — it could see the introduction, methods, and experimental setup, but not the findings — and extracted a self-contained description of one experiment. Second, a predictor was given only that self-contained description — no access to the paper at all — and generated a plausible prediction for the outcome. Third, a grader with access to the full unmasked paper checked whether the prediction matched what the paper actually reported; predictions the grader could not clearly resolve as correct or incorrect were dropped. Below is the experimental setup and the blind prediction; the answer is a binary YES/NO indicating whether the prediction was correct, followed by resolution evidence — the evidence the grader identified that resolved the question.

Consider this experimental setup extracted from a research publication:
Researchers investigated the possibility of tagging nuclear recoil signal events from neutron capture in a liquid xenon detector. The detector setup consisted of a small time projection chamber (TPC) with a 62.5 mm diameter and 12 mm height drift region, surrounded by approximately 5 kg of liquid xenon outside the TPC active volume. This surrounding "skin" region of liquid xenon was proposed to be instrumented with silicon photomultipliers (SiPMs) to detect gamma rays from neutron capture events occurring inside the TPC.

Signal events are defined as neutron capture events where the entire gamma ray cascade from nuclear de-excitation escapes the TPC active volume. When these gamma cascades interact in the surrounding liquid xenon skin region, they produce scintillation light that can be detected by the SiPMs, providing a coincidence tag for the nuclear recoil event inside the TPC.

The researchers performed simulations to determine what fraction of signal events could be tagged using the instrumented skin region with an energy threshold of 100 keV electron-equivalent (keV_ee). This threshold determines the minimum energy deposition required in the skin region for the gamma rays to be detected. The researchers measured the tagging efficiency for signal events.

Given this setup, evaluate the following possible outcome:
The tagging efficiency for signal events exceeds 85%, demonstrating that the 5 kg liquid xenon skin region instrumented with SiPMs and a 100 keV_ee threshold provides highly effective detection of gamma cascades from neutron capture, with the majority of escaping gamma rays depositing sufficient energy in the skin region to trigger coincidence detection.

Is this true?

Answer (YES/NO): NO